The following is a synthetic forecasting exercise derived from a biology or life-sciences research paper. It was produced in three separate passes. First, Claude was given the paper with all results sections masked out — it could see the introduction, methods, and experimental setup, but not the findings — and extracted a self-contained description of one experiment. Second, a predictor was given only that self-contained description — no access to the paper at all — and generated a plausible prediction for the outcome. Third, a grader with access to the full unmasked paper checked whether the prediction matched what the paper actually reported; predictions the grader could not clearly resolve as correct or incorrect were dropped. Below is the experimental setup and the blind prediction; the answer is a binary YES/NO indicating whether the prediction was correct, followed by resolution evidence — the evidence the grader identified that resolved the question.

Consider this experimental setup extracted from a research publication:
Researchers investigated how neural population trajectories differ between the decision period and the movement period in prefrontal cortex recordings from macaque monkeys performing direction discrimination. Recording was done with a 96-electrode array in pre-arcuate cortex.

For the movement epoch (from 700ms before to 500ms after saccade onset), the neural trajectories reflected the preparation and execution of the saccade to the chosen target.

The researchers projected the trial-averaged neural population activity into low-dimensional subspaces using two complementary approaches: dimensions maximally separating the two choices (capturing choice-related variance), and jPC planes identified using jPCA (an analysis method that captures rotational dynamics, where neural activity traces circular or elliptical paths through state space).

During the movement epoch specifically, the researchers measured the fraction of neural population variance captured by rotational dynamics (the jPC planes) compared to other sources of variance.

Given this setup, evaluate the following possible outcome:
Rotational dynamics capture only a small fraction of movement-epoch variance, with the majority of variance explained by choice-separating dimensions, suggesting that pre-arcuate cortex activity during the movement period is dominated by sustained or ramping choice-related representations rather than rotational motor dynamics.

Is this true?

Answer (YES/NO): NO